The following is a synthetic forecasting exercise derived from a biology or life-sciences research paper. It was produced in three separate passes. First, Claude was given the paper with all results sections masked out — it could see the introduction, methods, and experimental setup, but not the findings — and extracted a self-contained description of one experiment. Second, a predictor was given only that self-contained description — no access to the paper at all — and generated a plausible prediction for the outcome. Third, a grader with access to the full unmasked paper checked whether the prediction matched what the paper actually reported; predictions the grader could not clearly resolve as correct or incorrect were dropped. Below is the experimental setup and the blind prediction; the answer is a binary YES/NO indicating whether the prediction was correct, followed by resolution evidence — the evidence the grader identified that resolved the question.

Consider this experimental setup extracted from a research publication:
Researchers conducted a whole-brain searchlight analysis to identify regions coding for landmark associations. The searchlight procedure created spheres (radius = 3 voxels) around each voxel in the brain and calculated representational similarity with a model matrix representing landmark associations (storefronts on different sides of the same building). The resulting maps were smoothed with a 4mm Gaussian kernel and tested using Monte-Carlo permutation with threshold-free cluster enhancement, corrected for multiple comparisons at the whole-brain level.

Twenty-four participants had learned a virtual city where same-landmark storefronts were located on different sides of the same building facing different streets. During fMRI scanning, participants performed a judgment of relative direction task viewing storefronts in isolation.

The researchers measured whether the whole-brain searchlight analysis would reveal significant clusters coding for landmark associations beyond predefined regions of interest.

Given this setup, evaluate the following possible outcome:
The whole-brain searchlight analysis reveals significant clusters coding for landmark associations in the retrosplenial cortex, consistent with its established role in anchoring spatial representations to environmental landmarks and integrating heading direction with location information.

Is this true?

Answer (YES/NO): NO